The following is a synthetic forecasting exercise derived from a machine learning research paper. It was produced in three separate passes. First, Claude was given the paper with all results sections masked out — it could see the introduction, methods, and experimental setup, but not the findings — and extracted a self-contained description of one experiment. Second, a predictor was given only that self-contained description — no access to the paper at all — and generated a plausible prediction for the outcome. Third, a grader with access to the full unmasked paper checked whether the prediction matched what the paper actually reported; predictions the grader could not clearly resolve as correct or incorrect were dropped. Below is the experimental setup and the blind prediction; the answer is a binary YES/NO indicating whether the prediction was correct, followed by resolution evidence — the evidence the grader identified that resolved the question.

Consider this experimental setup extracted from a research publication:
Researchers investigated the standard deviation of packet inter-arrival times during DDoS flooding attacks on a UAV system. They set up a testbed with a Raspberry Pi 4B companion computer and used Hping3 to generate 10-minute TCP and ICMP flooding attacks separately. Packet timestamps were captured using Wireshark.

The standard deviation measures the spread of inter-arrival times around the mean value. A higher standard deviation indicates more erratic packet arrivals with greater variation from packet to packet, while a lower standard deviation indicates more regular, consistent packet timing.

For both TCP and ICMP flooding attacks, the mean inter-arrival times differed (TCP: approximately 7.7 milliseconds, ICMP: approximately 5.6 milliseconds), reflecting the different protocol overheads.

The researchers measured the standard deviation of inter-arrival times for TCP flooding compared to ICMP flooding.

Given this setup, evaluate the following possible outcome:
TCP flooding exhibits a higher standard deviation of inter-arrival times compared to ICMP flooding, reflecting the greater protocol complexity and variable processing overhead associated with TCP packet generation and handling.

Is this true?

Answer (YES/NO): YES